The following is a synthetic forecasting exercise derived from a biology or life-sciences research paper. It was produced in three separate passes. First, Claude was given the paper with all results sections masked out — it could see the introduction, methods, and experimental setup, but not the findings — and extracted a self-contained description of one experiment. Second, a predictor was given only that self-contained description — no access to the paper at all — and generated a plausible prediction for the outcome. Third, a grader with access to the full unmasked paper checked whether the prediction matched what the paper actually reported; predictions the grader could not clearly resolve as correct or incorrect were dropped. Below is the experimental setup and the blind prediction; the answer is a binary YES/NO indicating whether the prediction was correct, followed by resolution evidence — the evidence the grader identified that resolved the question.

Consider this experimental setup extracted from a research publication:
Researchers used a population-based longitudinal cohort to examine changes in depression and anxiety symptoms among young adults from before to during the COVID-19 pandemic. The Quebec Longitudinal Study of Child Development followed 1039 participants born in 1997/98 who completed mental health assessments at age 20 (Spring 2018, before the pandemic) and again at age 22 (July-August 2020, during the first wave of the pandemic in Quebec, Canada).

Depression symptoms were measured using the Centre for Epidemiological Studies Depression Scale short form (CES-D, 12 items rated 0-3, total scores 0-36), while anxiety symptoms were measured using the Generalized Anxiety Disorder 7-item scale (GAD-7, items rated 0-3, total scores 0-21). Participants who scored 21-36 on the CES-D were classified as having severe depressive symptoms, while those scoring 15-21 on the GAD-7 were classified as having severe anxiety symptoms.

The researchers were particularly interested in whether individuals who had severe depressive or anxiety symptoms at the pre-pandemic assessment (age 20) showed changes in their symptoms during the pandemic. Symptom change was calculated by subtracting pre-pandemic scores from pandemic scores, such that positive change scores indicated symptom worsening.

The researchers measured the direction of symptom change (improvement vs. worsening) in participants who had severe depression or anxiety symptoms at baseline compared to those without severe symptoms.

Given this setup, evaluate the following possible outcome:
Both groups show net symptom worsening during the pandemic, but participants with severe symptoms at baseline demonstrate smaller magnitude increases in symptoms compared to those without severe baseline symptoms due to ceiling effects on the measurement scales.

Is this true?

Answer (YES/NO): NO